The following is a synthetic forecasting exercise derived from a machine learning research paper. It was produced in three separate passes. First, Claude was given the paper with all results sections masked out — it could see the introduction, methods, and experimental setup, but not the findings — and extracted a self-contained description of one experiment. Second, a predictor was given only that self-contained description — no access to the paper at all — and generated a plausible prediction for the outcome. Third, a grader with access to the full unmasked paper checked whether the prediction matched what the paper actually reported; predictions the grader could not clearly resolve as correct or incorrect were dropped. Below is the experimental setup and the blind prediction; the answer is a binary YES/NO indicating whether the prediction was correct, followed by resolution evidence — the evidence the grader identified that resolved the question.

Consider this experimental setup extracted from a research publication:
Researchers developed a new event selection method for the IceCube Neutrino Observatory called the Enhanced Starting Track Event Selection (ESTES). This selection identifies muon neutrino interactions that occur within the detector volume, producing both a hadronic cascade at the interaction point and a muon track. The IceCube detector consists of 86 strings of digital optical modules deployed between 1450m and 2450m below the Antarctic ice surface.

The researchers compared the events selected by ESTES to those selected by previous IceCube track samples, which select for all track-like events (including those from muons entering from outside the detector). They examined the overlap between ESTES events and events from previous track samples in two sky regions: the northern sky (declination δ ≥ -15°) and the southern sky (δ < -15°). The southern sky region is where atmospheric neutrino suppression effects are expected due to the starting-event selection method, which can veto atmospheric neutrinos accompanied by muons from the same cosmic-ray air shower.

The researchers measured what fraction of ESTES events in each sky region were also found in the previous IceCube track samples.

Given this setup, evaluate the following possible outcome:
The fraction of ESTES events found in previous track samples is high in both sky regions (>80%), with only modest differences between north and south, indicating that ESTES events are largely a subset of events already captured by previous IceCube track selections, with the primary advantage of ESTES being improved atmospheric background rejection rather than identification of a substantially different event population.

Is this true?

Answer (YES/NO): NO